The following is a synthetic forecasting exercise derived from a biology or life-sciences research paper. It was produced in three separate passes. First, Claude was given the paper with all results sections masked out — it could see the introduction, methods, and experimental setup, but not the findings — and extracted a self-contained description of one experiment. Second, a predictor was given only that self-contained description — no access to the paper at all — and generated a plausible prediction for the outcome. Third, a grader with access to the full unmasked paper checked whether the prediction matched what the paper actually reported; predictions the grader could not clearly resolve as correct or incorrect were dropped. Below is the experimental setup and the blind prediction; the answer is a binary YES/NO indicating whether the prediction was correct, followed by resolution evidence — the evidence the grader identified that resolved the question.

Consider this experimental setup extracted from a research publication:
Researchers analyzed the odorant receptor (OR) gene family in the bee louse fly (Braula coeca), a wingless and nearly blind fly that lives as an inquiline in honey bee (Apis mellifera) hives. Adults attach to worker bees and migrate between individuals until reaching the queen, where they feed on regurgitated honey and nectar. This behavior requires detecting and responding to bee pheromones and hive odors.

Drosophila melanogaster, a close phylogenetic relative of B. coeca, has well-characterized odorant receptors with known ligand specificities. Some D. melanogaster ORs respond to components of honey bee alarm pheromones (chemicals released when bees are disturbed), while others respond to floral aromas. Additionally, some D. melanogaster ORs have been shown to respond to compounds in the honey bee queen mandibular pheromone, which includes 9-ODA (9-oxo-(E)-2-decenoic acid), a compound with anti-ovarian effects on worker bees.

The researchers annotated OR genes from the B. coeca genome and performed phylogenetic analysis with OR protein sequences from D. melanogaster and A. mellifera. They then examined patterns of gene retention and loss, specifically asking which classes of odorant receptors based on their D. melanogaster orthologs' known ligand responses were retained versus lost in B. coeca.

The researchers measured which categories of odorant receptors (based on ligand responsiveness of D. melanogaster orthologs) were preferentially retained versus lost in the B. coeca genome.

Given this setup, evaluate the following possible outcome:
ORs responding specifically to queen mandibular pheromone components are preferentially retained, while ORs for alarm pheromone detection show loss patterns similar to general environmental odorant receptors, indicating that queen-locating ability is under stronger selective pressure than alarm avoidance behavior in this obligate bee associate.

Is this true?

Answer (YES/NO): NO